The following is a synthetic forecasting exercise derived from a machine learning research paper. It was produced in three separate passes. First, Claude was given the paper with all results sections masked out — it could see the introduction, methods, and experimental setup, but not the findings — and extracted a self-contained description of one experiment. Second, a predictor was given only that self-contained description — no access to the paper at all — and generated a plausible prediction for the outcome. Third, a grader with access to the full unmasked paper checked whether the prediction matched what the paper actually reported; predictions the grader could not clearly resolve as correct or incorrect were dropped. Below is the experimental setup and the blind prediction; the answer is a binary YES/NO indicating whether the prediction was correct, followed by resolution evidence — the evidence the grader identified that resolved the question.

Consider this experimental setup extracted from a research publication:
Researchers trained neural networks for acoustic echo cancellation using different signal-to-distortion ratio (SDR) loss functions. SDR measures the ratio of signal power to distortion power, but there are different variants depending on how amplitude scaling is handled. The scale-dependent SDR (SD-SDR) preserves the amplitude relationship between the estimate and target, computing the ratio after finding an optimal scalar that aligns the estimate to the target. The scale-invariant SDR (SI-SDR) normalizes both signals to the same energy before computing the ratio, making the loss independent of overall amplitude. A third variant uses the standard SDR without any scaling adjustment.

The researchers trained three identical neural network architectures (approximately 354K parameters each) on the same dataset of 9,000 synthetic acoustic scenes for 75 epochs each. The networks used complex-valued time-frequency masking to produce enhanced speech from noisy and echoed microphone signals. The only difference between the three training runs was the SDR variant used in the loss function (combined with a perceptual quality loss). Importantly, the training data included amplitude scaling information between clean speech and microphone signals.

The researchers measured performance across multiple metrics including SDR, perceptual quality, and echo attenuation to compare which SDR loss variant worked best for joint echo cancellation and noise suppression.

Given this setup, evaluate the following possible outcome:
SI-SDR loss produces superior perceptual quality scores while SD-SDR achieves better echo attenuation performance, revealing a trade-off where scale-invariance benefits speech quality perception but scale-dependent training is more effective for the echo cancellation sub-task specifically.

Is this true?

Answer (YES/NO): NO